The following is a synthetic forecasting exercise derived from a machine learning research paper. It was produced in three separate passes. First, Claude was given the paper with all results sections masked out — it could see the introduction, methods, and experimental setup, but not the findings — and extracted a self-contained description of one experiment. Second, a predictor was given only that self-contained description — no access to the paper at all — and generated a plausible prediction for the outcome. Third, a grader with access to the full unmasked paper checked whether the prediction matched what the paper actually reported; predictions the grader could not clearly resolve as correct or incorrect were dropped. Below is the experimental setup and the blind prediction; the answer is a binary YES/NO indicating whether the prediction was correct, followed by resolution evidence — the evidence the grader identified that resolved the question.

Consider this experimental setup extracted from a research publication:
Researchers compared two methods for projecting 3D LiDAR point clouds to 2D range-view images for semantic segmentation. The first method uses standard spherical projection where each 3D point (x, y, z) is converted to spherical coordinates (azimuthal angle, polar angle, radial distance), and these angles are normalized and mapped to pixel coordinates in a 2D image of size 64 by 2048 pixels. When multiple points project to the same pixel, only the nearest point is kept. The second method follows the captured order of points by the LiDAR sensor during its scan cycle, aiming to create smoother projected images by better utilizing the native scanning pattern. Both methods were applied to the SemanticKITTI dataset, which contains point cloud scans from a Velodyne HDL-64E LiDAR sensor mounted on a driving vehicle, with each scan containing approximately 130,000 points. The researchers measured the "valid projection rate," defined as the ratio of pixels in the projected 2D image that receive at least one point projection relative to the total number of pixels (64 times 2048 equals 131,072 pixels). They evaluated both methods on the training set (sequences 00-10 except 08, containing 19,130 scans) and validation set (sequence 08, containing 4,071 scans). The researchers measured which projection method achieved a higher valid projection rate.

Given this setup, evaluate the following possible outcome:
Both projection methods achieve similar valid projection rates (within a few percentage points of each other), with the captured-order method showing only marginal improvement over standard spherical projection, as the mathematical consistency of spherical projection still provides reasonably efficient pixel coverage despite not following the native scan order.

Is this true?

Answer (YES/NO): NO